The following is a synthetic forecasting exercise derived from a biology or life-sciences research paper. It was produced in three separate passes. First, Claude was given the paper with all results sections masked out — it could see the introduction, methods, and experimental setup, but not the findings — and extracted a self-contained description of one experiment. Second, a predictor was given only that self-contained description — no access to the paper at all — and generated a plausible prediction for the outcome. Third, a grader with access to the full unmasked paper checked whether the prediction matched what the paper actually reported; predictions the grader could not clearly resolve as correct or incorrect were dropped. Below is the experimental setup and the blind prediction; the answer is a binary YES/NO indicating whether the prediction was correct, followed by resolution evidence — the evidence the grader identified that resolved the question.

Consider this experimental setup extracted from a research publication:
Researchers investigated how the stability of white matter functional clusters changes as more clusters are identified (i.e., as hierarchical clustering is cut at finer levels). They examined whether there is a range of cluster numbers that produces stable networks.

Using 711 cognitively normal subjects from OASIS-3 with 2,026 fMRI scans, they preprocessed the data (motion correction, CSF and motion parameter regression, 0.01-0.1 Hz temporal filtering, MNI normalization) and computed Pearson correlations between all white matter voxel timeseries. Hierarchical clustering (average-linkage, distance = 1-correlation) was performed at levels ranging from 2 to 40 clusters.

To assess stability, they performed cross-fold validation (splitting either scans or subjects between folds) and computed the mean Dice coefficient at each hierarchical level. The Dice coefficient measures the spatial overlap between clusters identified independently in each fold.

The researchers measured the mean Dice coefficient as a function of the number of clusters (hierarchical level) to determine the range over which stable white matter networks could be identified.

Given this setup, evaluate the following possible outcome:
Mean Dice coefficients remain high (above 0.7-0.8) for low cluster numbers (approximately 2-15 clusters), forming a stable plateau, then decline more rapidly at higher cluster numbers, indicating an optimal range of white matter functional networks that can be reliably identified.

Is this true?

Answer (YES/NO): NO